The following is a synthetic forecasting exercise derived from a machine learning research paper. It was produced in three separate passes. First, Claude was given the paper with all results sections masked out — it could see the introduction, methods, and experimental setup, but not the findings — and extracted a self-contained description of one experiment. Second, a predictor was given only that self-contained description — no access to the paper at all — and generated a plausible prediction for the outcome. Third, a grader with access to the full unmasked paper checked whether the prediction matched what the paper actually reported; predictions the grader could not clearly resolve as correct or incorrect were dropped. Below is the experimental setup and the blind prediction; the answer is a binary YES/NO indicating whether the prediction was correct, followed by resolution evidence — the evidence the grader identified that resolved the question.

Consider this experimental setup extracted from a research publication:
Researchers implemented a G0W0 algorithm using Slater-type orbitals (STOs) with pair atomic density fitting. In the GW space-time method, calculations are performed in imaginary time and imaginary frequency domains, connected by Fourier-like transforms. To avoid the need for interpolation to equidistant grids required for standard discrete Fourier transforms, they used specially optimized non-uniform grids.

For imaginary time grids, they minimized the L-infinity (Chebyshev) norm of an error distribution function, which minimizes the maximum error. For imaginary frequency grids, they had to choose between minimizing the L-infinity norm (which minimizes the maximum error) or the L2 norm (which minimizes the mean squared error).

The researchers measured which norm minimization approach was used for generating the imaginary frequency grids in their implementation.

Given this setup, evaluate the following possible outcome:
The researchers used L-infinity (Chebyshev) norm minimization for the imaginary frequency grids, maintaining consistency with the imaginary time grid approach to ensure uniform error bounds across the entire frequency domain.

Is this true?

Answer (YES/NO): NO